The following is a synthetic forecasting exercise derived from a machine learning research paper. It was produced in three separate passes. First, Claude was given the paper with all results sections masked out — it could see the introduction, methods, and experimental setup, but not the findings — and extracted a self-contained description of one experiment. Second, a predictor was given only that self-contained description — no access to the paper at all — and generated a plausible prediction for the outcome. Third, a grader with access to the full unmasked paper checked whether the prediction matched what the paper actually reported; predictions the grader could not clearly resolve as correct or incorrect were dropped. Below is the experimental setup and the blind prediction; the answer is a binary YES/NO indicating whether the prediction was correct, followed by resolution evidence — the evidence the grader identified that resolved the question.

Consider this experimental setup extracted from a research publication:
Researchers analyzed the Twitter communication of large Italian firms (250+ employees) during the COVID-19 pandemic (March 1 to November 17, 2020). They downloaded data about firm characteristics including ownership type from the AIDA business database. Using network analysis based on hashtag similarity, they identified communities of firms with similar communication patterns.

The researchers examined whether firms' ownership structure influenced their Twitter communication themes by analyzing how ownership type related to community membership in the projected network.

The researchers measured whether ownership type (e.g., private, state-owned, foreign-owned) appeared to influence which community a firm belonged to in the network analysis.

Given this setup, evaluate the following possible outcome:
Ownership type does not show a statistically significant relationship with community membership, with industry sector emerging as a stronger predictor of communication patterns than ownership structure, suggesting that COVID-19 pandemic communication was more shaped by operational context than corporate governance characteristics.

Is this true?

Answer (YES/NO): YES